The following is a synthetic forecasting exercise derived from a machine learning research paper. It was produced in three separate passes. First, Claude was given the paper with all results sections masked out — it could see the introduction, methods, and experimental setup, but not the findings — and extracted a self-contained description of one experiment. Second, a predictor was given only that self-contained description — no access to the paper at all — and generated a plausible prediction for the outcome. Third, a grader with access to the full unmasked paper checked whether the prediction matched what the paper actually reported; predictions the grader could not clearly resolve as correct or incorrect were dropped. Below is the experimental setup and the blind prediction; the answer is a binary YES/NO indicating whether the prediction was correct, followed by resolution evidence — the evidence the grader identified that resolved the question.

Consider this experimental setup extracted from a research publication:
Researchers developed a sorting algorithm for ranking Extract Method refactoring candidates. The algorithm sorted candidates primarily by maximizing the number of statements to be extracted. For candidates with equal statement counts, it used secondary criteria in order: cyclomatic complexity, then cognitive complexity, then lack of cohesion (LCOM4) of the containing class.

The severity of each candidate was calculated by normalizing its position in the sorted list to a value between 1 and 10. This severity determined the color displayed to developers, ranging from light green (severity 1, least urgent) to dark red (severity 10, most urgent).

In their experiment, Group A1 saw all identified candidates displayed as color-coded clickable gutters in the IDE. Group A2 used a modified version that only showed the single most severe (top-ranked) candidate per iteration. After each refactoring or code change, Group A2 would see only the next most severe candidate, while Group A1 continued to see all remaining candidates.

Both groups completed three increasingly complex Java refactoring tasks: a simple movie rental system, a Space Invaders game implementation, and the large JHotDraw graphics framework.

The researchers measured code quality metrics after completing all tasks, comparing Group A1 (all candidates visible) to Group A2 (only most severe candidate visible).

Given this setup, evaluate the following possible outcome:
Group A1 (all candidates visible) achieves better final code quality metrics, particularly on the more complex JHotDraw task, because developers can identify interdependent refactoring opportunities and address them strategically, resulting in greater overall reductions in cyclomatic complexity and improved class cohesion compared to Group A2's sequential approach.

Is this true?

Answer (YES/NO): NO